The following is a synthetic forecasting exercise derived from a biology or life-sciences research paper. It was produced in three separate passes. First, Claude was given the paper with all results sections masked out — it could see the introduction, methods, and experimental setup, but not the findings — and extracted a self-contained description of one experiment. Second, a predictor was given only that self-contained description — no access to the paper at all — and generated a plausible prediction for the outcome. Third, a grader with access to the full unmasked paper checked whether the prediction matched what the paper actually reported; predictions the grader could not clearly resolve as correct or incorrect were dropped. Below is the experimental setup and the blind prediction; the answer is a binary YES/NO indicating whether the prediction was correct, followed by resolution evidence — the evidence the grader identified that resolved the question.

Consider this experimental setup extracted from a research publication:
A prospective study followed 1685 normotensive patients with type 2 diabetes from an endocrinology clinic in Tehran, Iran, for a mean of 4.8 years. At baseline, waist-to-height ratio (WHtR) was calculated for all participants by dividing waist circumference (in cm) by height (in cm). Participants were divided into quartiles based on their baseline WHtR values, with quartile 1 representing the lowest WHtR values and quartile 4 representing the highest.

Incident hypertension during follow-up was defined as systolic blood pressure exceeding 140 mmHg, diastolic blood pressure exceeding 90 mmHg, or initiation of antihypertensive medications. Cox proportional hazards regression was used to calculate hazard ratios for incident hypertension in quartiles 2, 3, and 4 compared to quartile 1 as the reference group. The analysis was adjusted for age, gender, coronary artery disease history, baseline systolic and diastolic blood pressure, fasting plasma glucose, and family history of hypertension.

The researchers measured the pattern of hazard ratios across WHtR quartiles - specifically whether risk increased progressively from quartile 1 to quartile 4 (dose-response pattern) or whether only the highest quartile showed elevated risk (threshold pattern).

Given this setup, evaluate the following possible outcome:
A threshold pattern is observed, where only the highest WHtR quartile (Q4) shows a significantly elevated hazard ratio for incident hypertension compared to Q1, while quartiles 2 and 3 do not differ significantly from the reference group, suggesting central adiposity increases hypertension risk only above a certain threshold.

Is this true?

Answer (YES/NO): NO